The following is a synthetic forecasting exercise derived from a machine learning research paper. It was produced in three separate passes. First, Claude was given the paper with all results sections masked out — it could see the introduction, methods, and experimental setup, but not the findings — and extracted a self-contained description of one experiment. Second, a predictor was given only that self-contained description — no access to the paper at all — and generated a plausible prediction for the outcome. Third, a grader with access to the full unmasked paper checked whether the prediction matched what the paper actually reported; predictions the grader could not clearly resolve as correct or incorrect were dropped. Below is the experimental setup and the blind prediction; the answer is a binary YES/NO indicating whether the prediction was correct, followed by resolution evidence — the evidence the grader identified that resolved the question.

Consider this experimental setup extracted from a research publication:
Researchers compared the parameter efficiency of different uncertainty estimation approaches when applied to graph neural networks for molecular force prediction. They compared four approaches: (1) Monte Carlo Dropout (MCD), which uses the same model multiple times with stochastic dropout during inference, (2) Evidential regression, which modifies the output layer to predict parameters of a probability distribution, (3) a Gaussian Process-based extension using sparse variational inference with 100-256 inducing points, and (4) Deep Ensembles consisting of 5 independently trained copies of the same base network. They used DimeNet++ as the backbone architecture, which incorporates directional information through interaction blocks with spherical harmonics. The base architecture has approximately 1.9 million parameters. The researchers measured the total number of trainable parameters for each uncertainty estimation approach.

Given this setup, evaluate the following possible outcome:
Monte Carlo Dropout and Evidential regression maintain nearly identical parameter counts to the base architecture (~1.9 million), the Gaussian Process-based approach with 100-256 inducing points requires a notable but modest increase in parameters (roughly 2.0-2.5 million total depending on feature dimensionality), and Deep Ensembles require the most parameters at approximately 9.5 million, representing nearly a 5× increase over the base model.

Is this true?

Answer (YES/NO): NO